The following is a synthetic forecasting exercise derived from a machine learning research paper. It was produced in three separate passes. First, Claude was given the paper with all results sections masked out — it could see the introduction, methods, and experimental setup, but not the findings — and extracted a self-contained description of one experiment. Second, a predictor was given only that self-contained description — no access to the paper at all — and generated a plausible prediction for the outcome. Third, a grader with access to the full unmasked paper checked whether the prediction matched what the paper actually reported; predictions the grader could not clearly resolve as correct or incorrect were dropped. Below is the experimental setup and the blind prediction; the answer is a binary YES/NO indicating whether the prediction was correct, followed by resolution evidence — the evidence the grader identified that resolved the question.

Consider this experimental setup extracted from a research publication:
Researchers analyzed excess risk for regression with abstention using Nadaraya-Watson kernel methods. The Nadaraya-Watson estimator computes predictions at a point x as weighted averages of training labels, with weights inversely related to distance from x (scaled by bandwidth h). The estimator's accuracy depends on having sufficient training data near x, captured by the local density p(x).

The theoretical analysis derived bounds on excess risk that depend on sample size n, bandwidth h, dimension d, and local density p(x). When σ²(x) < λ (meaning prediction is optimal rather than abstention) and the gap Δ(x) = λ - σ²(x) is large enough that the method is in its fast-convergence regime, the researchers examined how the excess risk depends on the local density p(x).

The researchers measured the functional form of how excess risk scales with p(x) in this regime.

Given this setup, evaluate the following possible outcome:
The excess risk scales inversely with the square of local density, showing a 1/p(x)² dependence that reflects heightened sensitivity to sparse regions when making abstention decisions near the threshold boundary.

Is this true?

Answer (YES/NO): NO